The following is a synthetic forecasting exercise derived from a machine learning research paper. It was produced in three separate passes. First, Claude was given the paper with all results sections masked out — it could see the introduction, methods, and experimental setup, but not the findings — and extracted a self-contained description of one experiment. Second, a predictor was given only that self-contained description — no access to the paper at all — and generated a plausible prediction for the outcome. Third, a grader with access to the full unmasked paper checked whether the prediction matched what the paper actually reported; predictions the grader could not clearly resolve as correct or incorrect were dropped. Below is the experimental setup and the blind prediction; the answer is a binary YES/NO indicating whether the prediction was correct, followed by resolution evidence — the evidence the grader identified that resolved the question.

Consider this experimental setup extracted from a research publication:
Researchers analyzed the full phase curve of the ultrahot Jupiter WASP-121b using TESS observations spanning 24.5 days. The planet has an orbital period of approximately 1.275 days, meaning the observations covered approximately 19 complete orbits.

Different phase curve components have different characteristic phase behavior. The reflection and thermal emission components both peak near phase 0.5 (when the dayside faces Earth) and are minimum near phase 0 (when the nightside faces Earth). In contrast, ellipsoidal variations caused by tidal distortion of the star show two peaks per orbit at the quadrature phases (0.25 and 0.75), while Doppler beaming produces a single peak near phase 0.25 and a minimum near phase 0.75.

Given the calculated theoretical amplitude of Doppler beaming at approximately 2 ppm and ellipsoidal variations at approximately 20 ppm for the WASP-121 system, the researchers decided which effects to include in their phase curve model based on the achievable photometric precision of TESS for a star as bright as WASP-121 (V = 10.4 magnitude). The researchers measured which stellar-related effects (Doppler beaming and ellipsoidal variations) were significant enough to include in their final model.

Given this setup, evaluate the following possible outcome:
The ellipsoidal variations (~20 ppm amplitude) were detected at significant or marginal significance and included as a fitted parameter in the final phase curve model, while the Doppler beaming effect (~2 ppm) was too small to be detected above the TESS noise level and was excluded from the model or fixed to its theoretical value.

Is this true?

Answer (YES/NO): YES